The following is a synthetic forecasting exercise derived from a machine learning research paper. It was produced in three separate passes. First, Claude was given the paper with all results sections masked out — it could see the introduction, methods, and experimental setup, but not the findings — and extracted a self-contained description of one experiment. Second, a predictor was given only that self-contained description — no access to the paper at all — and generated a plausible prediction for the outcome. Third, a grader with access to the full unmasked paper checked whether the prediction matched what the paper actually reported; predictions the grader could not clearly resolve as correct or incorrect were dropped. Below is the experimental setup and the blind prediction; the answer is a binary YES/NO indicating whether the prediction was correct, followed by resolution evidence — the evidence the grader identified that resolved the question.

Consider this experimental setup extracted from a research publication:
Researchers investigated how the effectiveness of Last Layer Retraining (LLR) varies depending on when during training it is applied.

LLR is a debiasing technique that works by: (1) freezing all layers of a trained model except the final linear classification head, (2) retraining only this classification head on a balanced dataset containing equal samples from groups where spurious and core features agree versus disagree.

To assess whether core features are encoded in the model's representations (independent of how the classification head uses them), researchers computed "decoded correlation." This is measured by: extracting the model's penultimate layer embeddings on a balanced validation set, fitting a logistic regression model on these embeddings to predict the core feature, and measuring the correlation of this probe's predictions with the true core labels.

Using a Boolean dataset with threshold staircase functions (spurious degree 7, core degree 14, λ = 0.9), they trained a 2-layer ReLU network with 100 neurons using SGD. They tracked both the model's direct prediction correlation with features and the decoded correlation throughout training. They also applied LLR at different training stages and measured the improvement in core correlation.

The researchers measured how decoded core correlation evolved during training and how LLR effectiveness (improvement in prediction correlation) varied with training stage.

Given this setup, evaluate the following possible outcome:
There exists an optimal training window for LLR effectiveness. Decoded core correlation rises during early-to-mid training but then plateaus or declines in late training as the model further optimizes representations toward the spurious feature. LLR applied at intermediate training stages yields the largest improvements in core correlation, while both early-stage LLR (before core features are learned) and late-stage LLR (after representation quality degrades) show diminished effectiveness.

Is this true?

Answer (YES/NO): NO